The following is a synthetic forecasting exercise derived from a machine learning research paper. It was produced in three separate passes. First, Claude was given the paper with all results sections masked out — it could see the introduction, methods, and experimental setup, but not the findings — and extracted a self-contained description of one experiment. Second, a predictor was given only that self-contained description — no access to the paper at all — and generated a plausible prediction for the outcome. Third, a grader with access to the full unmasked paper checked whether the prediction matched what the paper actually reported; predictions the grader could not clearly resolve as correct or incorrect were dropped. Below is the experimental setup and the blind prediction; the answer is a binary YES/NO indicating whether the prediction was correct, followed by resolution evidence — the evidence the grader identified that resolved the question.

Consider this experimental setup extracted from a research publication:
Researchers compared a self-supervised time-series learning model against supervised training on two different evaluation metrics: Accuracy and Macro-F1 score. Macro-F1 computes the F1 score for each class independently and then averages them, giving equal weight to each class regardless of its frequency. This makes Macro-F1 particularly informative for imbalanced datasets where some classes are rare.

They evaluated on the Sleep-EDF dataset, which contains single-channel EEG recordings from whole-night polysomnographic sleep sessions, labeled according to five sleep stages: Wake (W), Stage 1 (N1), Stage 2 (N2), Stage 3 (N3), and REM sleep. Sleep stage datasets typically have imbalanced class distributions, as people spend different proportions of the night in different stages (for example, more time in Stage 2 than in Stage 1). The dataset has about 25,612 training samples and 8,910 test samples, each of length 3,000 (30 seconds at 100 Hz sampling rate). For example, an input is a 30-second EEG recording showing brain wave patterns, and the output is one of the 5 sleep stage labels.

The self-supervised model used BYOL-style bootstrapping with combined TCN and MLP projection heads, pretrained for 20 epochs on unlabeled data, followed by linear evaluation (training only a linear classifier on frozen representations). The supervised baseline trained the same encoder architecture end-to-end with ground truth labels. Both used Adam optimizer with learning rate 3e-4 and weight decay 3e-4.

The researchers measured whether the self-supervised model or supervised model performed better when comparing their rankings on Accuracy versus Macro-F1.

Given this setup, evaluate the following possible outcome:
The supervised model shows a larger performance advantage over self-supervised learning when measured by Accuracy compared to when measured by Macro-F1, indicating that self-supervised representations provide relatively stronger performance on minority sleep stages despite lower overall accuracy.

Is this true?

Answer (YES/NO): NO